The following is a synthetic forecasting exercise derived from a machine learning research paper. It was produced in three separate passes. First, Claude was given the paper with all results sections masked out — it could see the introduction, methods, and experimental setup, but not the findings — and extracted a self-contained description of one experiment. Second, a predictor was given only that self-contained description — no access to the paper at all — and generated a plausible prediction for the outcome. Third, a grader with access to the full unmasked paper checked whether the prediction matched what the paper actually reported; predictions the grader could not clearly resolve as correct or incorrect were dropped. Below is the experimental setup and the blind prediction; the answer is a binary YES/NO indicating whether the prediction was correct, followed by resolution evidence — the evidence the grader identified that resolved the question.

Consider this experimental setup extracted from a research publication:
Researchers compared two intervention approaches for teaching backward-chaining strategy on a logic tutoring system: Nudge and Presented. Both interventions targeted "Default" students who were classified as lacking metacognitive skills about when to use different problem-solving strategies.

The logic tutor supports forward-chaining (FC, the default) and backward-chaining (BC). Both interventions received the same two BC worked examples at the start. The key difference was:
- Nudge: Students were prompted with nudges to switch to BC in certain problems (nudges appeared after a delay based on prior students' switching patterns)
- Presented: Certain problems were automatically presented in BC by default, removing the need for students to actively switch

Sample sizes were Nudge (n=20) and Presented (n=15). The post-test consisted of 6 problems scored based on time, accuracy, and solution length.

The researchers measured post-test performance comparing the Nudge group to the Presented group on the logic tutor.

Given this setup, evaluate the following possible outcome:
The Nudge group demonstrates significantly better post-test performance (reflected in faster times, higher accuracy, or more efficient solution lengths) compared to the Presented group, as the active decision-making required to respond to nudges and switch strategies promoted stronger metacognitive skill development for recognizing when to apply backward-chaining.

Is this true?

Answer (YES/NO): NO